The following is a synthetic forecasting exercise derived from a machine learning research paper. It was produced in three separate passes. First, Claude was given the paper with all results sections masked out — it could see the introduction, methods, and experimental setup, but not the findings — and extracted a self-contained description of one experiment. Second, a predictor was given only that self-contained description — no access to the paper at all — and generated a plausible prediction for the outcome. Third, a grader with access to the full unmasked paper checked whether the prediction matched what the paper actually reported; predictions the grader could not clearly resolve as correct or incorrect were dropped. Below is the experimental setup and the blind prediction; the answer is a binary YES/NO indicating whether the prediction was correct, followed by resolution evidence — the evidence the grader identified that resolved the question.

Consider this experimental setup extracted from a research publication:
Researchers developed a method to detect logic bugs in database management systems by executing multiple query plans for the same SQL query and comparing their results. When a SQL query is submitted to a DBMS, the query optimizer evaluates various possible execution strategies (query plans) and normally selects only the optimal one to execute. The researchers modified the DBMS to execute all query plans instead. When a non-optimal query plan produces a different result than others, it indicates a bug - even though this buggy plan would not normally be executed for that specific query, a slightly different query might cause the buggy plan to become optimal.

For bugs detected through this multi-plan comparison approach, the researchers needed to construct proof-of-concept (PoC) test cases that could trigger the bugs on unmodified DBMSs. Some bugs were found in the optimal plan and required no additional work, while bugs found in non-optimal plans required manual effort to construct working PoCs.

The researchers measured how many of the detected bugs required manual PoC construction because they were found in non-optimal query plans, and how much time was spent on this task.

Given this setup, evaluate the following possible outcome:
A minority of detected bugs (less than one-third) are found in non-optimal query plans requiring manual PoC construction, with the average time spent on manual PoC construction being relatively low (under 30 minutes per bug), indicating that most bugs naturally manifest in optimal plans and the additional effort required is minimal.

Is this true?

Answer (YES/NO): NO